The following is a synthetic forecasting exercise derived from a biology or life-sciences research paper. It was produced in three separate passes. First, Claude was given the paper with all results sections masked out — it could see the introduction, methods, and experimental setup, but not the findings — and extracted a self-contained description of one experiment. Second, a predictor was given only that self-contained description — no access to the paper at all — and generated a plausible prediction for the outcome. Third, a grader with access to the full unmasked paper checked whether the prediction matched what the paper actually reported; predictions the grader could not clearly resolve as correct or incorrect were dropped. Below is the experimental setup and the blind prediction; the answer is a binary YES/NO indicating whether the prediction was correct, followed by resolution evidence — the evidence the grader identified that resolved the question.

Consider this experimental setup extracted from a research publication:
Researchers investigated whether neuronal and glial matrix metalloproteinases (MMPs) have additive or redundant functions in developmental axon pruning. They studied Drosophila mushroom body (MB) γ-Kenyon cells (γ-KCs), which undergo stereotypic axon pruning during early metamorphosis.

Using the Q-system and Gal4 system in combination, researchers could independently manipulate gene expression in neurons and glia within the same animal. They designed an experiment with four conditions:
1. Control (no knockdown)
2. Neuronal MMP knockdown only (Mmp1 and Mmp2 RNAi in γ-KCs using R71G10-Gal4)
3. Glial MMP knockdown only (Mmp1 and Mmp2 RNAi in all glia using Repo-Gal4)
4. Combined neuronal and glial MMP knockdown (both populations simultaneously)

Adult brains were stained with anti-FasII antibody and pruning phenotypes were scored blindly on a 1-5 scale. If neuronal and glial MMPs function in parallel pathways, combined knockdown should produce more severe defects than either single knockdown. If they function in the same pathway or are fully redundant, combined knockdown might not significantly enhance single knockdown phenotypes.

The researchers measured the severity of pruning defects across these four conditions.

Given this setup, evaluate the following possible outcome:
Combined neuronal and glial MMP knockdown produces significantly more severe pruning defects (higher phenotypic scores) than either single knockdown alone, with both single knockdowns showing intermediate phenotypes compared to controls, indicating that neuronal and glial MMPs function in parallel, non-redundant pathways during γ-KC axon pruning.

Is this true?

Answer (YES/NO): NO